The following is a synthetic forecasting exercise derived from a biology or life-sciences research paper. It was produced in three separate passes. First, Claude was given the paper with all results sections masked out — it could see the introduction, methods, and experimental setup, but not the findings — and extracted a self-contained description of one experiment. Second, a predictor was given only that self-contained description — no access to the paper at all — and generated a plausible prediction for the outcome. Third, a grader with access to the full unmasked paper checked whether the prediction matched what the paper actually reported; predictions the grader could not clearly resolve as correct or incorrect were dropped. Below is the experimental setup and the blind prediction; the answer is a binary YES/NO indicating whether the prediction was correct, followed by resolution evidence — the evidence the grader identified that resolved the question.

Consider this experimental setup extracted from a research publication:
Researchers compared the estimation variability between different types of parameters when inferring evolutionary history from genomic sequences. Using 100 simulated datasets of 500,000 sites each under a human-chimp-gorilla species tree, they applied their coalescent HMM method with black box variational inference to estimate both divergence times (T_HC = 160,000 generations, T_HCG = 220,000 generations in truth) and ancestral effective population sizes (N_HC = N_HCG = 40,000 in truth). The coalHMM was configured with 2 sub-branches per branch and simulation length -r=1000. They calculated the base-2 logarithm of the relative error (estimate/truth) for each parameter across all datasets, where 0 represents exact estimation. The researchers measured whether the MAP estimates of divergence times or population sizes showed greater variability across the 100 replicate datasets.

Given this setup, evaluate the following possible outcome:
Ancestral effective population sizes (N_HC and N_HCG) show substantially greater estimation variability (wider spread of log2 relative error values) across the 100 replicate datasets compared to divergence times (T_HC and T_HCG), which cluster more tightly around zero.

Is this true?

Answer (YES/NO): YES